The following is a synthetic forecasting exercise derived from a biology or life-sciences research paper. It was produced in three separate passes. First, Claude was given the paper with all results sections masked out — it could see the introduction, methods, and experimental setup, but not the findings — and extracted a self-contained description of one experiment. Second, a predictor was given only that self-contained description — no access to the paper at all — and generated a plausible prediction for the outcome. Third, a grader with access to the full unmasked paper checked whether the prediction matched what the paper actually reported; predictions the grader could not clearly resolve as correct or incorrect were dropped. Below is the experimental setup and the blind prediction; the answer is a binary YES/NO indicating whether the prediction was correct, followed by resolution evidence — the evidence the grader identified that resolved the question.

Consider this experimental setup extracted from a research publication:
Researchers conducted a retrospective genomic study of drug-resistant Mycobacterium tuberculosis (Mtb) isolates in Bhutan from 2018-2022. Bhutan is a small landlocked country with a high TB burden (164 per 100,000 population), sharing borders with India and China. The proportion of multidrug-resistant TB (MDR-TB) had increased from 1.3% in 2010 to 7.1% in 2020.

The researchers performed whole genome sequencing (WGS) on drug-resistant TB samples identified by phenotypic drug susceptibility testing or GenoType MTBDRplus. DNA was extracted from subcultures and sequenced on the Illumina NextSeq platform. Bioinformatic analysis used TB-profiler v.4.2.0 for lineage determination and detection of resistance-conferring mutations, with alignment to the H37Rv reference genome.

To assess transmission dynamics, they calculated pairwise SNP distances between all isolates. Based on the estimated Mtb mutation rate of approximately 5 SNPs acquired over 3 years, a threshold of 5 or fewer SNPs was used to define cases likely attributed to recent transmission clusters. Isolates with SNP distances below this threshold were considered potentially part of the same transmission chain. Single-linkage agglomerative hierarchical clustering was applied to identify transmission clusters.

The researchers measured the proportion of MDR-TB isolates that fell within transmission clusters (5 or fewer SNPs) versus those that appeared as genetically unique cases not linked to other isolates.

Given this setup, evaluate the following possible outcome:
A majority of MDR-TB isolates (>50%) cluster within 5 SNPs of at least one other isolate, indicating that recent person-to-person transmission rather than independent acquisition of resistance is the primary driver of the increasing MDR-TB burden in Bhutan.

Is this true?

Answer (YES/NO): YES